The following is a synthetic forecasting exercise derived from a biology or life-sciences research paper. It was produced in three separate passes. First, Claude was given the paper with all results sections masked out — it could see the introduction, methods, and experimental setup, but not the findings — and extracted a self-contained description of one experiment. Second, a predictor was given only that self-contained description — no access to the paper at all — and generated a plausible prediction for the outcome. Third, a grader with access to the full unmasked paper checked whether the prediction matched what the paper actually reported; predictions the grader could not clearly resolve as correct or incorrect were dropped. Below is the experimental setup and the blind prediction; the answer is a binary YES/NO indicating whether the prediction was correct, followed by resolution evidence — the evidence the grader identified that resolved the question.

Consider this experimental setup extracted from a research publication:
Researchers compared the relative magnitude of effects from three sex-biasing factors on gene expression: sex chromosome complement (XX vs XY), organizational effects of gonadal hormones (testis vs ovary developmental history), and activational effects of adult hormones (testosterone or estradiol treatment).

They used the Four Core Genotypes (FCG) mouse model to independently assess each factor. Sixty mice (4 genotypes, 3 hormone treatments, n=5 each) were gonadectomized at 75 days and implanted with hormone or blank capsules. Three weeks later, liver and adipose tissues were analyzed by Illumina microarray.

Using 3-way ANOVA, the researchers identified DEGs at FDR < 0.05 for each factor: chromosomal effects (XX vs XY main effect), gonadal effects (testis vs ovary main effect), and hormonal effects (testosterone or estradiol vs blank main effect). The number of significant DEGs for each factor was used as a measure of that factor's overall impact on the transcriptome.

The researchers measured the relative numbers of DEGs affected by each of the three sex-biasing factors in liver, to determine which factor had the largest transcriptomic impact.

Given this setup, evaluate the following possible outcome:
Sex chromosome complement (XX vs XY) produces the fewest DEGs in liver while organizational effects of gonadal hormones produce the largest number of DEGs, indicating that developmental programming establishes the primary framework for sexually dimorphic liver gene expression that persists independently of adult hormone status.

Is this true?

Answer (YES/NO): NO